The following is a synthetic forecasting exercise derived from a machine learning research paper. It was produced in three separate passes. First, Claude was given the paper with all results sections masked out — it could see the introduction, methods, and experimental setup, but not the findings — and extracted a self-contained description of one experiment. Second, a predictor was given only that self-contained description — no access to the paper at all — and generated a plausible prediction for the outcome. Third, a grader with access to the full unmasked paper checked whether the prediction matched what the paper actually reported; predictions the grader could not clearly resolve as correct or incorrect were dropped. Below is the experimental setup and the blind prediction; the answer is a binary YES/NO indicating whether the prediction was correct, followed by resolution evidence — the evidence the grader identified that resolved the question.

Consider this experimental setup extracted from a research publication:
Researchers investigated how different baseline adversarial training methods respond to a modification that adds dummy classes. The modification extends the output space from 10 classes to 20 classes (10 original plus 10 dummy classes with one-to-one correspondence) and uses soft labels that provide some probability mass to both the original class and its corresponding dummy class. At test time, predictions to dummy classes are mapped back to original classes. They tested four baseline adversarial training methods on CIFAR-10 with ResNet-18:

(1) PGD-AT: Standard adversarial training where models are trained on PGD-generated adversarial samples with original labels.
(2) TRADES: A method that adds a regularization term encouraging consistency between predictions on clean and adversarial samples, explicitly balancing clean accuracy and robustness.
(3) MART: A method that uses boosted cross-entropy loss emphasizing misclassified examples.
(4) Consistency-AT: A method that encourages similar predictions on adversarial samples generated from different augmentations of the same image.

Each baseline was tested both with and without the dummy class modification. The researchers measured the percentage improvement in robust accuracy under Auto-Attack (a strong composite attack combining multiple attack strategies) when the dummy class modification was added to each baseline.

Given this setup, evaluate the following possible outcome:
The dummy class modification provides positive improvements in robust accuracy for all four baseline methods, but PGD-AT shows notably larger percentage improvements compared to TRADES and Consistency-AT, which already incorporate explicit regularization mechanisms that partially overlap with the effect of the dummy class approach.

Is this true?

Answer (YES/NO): NO